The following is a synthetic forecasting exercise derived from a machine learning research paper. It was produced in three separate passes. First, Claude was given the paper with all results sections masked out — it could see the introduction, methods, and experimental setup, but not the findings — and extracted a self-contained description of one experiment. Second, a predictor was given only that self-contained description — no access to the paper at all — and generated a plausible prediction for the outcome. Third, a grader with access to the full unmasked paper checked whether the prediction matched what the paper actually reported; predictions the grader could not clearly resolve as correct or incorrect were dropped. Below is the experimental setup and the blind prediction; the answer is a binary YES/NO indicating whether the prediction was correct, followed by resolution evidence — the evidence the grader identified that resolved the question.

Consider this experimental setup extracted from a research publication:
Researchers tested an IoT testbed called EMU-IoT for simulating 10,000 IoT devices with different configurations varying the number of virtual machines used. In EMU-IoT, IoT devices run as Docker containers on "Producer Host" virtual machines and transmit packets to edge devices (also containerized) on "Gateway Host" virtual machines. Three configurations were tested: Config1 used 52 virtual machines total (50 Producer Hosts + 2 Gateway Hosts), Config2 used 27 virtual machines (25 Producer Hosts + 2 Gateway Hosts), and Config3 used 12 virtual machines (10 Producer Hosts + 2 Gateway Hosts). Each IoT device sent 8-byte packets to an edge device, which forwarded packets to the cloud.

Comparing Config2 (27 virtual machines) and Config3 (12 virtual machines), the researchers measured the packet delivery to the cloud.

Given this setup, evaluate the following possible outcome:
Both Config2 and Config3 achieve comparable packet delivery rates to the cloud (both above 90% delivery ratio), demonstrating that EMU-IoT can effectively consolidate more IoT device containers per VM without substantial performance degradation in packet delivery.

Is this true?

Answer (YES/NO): NO